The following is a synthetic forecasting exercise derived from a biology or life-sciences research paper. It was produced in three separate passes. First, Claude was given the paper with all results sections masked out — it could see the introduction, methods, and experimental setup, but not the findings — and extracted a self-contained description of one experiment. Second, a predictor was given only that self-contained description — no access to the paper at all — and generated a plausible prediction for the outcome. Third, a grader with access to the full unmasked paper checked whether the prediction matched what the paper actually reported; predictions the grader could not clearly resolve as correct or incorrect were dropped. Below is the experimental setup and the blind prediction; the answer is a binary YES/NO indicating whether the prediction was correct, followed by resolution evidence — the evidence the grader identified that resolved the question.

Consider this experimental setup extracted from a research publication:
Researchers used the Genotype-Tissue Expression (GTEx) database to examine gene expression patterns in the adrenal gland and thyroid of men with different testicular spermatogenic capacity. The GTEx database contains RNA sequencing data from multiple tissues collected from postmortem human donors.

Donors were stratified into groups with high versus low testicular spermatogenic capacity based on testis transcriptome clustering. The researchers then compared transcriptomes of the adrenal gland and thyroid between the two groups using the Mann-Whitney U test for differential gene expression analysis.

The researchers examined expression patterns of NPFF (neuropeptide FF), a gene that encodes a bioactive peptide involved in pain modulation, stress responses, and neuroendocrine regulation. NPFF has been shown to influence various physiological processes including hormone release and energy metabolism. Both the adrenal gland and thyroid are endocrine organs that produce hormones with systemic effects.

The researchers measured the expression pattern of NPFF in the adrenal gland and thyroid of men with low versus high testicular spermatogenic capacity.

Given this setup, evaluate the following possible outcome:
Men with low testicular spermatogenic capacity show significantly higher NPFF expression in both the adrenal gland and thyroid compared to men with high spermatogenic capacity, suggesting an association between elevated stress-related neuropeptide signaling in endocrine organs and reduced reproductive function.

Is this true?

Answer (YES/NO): NO